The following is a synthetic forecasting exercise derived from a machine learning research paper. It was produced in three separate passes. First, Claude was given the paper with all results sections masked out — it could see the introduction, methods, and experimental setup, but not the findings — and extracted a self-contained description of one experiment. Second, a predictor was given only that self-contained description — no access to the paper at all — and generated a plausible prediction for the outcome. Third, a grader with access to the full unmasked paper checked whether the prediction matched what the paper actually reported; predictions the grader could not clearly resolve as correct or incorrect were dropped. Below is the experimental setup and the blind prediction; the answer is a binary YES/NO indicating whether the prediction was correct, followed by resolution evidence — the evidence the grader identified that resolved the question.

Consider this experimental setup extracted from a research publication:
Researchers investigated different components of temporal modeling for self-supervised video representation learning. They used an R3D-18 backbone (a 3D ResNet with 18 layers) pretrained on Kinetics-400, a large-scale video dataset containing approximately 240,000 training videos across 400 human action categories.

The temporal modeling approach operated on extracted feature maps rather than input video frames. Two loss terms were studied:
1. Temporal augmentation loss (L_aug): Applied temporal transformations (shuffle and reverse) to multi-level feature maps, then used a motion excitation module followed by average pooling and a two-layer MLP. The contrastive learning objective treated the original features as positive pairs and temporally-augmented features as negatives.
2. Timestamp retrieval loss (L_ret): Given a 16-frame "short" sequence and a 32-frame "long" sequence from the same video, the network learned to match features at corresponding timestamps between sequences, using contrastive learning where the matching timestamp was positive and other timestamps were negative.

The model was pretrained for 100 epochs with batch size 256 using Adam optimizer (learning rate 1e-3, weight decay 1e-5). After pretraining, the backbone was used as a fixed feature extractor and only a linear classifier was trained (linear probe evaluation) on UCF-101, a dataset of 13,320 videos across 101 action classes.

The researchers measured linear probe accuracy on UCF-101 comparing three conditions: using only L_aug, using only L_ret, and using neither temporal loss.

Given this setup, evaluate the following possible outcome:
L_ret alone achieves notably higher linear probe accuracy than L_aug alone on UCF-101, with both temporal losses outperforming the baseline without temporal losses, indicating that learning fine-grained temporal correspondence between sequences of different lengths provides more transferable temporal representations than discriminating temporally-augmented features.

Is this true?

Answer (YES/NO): YES